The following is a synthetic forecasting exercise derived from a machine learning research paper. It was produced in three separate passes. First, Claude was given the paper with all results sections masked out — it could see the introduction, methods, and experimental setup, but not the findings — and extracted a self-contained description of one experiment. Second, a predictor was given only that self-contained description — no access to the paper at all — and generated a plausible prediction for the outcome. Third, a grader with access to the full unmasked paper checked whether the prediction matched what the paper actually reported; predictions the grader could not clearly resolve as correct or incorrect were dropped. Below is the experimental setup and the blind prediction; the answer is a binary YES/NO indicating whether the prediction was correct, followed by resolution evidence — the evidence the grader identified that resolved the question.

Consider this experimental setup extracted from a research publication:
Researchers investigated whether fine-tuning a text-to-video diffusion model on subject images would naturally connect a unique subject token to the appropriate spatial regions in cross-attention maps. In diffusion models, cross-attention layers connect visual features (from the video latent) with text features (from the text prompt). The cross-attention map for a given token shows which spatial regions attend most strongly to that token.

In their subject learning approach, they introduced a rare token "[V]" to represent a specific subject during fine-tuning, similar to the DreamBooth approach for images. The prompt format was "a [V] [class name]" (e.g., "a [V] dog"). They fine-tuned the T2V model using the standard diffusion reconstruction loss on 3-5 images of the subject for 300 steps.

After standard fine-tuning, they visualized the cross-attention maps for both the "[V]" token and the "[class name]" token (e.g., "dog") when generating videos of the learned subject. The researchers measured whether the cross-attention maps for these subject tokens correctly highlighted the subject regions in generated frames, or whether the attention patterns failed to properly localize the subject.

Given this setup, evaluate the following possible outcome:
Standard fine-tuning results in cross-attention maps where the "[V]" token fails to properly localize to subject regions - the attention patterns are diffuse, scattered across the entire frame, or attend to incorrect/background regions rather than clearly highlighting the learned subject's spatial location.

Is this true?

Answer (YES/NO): YES